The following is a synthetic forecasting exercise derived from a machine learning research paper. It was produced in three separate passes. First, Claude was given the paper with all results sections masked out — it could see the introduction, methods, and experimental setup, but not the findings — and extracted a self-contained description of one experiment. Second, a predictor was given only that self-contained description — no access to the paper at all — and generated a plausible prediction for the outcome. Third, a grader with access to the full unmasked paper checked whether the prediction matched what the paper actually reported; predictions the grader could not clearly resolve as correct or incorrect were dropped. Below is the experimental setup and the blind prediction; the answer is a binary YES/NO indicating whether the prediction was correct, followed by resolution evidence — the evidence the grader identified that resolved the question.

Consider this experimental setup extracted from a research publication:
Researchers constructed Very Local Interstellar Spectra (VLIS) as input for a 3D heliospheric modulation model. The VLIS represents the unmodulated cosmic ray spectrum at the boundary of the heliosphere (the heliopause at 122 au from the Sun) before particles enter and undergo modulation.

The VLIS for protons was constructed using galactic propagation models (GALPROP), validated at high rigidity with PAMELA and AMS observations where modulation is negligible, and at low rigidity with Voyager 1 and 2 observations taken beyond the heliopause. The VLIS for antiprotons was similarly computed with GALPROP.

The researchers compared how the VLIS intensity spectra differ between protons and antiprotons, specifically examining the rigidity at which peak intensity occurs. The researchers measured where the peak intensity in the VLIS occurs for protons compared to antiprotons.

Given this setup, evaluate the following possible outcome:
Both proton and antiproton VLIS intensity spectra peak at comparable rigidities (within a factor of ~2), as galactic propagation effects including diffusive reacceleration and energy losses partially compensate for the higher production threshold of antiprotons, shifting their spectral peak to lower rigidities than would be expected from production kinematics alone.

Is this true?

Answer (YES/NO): NO